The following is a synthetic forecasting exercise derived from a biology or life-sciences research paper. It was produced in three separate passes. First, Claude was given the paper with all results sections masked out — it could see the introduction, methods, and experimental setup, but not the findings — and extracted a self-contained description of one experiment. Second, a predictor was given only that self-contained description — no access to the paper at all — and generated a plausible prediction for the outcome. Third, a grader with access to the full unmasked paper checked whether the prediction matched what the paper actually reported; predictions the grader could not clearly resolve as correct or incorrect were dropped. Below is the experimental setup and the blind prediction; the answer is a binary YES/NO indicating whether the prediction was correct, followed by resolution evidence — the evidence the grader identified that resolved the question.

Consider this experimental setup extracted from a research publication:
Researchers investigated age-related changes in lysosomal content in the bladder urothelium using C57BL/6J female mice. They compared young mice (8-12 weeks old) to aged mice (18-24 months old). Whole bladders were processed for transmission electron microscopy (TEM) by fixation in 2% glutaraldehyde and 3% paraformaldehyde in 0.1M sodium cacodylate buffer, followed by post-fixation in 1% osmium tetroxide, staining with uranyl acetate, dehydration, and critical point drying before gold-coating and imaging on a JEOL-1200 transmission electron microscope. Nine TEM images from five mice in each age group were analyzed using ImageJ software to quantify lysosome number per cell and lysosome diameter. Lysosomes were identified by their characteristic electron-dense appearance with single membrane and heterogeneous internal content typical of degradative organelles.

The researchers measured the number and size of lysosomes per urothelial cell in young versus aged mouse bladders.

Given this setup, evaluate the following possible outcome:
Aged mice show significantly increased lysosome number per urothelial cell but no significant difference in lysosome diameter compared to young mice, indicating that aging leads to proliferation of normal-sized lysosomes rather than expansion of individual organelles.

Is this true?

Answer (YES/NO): NO